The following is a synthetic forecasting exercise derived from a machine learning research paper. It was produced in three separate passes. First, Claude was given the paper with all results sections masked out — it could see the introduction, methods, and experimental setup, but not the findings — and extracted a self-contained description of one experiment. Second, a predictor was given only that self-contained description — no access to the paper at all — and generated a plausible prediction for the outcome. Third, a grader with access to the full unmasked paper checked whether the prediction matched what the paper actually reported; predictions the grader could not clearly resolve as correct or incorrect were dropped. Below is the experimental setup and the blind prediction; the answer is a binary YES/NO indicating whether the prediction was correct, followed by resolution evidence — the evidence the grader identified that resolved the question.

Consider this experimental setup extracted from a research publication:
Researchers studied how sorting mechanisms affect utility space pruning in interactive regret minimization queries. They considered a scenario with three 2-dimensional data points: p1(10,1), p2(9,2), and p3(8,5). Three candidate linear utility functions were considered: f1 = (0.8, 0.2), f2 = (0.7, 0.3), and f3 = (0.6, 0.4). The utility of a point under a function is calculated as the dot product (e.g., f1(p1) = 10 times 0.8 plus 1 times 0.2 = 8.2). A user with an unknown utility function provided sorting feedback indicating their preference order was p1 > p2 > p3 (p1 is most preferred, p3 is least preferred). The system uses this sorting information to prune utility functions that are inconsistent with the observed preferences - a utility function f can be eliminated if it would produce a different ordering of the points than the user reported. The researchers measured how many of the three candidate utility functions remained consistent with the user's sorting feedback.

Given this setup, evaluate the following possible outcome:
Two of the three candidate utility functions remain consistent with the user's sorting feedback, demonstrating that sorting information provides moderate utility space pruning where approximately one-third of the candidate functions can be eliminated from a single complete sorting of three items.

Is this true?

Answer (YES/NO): NO